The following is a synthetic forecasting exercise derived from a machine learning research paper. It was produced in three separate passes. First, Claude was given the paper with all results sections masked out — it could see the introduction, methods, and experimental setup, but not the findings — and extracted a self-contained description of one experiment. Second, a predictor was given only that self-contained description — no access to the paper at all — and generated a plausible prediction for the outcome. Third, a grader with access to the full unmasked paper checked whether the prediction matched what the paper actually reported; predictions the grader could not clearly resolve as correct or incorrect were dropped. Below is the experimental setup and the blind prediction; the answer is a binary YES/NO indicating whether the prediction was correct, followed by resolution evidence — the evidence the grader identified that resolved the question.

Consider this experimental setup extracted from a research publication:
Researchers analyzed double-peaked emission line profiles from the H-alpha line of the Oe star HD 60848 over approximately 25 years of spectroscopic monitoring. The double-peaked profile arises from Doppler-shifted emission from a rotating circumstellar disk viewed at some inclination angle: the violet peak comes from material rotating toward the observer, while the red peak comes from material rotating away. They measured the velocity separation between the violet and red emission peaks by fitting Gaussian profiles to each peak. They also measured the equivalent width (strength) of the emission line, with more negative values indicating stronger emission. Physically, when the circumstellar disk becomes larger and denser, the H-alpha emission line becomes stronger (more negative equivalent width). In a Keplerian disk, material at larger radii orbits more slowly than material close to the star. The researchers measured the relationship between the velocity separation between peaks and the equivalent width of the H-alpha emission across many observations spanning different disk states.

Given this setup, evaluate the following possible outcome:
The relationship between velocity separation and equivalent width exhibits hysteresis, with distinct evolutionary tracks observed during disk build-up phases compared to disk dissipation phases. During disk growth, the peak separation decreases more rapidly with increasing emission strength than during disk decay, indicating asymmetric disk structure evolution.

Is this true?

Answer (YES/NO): NO